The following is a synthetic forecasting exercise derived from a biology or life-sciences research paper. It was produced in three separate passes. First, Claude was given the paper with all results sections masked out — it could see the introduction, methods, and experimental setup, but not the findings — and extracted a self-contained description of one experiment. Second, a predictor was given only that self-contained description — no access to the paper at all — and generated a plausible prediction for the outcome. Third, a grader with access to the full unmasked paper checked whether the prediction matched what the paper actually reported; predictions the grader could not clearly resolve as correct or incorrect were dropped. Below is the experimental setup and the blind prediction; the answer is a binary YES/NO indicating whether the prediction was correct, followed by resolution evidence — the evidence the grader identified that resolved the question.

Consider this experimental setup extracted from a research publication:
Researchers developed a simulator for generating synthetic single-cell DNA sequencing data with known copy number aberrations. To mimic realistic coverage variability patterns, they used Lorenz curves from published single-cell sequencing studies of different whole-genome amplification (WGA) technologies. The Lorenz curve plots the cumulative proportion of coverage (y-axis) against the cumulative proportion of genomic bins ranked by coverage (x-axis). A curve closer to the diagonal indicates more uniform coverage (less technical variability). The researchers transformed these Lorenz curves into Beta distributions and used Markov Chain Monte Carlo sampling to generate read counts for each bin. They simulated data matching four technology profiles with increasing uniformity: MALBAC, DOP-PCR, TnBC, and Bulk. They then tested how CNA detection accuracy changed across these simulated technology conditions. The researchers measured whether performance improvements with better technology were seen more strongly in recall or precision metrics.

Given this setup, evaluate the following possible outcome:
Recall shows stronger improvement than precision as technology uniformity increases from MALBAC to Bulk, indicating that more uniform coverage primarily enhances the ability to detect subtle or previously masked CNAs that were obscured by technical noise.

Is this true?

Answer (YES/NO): YES